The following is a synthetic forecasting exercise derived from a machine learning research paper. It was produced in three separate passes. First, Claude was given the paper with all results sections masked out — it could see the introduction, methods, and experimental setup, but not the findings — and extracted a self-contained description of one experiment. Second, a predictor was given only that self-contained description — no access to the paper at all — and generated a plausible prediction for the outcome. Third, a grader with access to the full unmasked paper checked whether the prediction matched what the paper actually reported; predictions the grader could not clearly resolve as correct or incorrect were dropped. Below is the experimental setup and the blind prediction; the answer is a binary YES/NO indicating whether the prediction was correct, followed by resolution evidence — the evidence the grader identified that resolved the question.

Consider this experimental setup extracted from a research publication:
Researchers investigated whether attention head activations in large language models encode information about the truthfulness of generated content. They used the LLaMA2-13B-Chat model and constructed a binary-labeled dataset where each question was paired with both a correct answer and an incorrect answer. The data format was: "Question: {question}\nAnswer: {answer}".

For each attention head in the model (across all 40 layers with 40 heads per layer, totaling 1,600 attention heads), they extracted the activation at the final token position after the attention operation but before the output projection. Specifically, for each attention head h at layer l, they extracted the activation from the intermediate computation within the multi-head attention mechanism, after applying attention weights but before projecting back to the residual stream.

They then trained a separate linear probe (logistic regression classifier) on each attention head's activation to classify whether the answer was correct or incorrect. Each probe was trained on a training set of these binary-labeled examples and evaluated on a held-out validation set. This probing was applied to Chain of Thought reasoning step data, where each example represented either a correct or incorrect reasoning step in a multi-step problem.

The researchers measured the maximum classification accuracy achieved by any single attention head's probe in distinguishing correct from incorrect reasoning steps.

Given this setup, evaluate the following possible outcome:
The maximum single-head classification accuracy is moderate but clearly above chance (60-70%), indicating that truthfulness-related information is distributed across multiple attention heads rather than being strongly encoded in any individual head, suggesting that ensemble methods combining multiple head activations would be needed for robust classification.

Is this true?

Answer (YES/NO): NO